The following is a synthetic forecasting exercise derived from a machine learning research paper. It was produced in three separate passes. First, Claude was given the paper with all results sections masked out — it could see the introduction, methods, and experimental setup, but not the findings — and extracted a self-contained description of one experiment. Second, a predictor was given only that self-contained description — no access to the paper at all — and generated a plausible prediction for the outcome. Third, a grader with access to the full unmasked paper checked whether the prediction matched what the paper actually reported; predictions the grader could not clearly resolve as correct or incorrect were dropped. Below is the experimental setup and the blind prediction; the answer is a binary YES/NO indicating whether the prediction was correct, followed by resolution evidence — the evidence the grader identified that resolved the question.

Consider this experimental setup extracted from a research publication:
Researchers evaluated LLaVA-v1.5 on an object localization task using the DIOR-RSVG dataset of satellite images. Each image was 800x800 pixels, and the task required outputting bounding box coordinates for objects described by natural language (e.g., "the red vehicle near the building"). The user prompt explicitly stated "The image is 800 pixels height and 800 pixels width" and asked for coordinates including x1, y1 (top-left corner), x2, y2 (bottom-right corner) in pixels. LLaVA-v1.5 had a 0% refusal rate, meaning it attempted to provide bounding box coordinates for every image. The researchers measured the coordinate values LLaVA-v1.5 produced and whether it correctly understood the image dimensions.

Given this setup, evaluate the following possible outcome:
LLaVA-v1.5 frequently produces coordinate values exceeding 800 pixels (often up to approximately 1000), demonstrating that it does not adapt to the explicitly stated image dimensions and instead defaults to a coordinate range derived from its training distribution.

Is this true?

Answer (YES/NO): NO